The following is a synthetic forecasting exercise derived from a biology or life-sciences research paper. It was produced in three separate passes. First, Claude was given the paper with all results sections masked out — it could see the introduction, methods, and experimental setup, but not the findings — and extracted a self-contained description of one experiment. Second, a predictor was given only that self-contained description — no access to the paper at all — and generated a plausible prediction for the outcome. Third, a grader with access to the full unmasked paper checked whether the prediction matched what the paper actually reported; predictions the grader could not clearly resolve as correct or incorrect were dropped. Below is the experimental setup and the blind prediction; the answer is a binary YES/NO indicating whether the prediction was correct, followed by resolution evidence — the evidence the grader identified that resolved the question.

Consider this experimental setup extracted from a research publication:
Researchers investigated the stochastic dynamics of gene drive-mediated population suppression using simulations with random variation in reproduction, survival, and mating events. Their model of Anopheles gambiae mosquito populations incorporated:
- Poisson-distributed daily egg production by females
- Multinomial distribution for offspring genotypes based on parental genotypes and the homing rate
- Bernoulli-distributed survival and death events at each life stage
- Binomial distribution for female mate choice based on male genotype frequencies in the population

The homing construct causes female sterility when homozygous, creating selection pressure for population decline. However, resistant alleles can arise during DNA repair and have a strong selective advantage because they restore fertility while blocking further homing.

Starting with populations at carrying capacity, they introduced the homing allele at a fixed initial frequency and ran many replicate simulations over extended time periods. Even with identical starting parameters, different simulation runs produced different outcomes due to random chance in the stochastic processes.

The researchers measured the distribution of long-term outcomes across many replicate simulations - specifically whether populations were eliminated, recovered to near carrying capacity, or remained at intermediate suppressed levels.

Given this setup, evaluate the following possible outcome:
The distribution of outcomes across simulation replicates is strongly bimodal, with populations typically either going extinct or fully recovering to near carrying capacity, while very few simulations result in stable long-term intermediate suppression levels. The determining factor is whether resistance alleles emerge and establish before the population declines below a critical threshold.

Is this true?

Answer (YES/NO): YES